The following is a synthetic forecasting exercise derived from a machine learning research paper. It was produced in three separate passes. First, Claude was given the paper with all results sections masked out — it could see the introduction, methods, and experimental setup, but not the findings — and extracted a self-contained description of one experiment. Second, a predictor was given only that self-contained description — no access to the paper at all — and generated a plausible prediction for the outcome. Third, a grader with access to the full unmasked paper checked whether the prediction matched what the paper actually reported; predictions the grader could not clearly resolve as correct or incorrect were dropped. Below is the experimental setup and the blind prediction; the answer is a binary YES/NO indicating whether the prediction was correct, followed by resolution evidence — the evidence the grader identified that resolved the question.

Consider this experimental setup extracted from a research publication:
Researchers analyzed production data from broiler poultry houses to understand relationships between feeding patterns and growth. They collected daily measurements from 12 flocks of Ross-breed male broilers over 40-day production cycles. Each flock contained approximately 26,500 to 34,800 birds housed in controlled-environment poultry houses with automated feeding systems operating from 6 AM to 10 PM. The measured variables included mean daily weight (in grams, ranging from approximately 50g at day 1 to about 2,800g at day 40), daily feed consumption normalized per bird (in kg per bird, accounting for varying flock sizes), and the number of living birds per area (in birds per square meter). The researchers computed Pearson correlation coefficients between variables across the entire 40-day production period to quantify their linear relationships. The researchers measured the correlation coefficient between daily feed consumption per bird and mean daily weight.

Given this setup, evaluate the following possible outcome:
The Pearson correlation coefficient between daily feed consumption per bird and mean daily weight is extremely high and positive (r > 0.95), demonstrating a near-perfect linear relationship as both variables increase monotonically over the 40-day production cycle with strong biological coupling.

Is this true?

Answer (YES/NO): YES